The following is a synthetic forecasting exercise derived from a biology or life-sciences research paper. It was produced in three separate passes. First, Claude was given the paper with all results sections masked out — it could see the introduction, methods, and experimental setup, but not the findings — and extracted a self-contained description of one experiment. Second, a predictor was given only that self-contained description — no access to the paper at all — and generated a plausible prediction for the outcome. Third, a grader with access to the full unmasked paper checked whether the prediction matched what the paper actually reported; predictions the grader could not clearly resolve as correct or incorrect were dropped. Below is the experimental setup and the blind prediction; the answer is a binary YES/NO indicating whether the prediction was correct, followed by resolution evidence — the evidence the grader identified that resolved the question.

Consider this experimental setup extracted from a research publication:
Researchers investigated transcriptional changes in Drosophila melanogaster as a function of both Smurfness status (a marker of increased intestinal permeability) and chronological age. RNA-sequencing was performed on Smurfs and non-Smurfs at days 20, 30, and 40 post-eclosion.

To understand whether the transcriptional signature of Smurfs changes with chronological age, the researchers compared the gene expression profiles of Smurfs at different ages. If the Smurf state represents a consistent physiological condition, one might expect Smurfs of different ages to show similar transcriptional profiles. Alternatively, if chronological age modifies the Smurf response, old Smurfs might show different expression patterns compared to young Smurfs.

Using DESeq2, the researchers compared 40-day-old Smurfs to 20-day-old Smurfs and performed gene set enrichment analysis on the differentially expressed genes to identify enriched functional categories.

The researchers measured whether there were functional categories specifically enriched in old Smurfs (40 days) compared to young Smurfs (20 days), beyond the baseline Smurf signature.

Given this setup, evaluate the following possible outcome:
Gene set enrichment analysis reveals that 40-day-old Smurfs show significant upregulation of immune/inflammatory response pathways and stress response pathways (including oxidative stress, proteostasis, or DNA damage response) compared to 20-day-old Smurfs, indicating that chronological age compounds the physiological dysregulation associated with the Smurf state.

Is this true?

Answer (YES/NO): NO